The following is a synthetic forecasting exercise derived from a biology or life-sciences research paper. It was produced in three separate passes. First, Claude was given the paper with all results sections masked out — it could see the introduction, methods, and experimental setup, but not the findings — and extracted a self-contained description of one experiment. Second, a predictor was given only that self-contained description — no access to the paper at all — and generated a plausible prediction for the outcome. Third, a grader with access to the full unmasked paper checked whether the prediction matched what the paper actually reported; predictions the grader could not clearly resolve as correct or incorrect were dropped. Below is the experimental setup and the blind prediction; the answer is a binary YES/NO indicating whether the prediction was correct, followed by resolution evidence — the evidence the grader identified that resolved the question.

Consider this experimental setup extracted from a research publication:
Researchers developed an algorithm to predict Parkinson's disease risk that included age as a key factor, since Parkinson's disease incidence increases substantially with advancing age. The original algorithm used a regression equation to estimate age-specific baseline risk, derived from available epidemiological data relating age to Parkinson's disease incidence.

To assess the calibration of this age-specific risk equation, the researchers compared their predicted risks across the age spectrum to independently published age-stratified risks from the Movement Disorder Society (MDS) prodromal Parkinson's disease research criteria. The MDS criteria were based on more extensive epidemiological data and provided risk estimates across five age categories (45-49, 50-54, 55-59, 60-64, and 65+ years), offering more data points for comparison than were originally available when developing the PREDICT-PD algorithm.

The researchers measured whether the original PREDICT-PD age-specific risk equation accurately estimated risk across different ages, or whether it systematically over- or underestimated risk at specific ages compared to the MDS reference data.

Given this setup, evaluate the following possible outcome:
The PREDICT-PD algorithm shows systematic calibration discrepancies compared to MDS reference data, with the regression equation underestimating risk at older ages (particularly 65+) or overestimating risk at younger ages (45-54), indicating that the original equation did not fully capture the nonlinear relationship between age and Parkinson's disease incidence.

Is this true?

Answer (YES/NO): YES